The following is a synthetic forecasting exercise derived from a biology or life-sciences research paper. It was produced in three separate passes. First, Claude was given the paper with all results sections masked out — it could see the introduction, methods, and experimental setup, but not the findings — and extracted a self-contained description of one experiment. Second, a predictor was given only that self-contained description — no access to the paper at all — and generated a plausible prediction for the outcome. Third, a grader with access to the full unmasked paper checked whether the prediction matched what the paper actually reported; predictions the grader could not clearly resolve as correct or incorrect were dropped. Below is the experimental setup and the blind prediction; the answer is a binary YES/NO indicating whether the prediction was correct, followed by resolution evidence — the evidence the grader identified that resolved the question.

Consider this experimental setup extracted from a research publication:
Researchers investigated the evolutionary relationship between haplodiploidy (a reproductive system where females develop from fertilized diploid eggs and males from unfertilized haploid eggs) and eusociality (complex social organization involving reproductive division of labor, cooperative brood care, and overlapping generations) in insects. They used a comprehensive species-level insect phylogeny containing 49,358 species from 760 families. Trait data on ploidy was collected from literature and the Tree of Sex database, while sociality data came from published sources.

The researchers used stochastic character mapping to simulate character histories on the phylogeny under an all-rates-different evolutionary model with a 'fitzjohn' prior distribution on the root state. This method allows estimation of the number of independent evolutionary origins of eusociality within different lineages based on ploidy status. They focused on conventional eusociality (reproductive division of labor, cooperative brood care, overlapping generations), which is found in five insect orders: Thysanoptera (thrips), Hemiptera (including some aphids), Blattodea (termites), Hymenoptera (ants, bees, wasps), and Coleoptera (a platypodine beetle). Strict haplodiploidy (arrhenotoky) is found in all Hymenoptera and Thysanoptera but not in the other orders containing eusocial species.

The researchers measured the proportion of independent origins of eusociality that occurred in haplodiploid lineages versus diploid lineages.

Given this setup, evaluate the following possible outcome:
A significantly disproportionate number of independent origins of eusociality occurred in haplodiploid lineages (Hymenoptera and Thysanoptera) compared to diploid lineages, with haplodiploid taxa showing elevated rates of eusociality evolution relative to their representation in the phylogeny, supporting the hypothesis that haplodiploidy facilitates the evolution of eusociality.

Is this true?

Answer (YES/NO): YES